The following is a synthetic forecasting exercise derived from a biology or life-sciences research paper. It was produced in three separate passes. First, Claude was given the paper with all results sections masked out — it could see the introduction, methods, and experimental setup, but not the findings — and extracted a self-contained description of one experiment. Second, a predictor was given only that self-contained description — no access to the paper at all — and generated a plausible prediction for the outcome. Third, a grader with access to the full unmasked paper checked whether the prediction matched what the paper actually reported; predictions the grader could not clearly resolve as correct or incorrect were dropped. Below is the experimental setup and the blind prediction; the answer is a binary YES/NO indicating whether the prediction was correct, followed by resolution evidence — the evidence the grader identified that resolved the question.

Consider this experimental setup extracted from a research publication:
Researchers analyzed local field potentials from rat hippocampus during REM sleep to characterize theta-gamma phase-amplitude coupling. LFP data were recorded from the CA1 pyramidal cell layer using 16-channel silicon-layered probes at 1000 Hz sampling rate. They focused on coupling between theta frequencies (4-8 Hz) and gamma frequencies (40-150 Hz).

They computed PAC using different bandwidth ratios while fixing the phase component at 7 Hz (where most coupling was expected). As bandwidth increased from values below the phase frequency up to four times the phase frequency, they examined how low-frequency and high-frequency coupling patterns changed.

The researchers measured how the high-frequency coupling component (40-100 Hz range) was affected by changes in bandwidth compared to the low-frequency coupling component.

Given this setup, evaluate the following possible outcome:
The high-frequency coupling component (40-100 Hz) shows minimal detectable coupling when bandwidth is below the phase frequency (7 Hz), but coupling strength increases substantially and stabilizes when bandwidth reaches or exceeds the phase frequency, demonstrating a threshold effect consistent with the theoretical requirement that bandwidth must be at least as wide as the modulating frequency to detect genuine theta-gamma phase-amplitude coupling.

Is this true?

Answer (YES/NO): NO